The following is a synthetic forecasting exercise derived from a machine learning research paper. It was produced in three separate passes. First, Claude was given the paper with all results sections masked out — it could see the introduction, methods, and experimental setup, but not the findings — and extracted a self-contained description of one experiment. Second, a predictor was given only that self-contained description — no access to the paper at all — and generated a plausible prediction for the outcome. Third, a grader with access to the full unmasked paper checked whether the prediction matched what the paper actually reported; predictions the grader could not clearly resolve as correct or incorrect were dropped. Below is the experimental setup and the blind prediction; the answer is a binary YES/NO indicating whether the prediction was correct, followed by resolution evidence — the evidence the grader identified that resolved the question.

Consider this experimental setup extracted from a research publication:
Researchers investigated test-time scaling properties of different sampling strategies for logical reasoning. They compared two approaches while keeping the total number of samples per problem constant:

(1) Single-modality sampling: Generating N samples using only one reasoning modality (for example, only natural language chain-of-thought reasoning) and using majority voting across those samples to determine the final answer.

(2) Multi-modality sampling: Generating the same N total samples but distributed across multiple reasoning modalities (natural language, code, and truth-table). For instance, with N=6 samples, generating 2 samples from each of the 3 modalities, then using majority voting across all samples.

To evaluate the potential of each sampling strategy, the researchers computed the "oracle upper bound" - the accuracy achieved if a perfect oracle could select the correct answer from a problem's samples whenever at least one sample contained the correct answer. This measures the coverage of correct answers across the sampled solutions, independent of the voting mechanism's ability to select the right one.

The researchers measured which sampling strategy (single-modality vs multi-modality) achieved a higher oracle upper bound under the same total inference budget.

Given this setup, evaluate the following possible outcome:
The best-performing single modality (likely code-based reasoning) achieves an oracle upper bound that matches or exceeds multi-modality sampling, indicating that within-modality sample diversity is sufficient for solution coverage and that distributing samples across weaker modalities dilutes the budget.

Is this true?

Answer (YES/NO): NO